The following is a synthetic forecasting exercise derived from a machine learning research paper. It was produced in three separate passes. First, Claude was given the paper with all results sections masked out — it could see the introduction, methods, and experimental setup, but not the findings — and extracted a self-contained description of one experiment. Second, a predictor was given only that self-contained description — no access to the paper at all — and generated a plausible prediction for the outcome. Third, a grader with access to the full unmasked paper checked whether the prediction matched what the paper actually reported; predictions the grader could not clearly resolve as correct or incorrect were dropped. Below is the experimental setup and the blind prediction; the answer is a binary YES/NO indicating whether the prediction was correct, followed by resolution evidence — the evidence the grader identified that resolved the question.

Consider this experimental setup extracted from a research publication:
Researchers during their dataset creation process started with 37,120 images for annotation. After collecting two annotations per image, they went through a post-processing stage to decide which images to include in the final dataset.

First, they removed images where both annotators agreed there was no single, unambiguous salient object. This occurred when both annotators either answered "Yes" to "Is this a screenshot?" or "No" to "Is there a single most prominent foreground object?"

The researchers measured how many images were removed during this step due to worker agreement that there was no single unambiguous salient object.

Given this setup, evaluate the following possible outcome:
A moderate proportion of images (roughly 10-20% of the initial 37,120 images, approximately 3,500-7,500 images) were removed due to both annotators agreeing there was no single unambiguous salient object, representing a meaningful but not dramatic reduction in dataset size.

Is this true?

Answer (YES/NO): NO